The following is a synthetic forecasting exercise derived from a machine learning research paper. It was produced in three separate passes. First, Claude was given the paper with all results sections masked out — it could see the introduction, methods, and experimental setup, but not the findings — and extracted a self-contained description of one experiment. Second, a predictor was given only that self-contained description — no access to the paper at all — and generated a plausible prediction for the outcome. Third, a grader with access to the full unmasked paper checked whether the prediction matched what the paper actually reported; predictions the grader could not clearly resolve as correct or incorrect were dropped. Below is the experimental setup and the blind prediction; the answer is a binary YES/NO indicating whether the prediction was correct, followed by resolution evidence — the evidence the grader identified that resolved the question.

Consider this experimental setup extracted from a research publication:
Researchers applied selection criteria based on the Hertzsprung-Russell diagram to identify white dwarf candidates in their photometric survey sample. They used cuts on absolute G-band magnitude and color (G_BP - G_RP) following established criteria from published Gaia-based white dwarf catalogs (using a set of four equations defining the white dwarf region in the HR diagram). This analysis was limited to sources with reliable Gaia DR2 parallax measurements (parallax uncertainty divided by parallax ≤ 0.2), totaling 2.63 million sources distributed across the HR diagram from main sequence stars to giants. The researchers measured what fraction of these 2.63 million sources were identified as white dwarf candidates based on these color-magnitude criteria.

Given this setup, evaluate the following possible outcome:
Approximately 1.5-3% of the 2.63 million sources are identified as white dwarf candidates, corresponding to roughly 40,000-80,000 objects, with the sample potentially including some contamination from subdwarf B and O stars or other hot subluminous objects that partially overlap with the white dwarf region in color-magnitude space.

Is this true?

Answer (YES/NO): NO